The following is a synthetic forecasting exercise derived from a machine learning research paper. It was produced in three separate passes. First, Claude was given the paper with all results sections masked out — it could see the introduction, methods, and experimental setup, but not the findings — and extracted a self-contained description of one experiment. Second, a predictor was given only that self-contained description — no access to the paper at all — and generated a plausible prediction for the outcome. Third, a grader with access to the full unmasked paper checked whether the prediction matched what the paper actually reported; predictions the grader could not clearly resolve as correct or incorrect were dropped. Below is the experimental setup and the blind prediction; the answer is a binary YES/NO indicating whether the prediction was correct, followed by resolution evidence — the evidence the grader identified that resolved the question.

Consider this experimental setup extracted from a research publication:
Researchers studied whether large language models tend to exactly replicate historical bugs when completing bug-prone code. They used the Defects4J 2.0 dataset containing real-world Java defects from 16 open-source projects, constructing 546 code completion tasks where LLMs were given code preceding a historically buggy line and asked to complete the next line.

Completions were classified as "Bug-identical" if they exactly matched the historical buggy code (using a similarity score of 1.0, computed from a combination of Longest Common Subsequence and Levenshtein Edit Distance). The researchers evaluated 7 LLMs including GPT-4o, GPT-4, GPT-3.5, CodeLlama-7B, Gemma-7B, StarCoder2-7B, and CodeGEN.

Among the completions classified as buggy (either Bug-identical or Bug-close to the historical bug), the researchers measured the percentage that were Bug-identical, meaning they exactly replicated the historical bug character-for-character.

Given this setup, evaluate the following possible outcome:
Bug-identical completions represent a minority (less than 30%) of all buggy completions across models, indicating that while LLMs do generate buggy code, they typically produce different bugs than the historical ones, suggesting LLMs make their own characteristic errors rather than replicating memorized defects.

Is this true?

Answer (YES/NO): NO